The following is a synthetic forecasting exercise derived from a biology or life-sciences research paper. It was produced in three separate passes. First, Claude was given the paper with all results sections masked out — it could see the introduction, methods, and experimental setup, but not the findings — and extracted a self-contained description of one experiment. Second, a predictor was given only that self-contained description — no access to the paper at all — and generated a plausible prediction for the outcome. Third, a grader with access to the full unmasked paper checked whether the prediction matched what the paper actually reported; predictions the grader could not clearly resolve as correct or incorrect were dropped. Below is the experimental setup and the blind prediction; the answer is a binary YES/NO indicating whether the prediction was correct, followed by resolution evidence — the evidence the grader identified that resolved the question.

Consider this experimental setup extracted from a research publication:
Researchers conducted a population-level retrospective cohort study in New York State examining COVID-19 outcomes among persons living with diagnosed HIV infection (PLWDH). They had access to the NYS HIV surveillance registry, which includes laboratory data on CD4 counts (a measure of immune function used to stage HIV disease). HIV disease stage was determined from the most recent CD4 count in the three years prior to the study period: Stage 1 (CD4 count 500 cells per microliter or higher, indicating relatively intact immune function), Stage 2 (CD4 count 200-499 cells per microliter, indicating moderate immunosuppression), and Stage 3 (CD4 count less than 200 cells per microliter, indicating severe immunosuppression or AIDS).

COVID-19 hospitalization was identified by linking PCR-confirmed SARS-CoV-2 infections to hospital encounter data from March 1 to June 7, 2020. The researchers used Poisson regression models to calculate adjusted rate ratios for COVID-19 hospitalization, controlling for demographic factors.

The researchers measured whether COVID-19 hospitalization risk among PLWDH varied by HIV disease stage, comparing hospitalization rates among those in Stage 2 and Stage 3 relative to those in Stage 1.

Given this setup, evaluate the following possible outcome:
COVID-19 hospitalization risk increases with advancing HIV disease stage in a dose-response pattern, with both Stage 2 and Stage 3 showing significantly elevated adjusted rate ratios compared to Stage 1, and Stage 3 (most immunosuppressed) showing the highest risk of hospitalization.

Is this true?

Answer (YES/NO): YES